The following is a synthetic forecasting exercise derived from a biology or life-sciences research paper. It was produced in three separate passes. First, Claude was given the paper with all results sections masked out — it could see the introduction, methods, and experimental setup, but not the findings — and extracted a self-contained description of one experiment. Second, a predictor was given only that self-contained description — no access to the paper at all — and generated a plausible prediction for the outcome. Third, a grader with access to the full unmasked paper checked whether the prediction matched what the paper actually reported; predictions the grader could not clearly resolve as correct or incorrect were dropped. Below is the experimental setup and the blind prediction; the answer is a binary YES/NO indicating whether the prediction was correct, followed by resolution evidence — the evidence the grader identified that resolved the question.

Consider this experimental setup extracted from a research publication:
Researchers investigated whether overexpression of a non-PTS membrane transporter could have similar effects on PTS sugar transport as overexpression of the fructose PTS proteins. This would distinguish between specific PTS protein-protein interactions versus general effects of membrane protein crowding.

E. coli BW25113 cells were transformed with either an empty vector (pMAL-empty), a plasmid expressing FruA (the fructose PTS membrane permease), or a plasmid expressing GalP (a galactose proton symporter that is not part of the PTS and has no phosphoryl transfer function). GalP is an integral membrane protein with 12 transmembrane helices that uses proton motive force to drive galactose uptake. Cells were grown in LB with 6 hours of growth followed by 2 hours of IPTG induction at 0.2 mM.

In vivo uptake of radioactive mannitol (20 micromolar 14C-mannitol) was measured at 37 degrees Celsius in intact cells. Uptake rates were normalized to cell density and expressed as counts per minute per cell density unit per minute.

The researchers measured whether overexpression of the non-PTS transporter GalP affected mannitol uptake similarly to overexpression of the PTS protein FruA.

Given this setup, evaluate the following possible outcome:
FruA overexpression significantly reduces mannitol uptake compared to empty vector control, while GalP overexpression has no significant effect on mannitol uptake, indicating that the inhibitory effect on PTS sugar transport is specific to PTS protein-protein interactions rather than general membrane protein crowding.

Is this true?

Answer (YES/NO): NO